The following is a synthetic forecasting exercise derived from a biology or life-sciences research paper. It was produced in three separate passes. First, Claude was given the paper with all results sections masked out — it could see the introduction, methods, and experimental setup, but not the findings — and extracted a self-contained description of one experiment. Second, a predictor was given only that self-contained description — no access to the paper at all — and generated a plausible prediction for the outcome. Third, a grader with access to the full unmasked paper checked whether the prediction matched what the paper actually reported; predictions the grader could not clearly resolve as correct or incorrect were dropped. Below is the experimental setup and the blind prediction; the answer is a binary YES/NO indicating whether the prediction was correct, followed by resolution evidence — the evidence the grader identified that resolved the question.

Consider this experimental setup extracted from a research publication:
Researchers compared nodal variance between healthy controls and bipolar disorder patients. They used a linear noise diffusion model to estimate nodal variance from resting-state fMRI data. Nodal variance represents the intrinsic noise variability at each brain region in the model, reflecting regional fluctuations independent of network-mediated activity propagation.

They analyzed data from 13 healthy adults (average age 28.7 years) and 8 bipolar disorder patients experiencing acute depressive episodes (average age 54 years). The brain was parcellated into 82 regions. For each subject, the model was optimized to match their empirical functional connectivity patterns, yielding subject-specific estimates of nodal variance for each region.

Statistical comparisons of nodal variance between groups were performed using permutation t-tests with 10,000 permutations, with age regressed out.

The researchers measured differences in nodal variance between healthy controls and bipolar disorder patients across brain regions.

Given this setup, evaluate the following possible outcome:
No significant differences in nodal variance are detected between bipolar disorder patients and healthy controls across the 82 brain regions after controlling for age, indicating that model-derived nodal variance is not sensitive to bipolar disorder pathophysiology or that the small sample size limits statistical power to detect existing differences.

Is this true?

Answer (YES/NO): NO